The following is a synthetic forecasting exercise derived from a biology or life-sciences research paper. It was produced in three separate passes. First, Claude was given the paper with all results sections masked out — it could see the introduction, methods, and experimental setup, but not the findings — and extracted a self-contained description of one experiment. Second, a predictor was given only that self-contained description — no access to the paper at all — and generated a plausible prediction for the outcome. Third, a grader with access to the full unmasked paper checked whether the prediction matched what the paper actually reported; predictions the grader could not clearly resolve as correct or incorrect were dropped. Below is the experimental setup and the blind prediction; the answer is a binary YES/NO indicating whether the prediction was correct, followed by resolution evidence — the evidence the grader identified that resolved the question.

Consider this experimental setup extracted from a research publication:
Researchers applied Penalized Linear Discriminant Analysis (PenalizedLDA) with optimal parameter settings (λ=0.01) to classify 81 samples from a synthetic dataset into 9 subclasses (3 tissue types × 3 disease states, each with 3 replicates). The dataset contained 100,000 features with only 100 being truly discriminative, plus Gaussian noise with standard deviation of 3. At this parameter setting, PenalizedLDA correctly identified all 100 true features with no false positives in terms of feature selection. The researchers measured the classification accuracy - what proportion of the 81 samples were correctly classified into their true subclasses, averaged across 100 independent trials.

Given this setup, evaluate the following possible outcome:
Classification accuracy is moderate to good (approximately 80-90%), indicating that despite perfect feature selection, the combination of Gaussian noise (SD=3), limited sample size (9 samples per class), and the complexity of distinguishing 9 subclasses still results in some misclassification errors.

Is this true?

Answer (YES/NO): YES